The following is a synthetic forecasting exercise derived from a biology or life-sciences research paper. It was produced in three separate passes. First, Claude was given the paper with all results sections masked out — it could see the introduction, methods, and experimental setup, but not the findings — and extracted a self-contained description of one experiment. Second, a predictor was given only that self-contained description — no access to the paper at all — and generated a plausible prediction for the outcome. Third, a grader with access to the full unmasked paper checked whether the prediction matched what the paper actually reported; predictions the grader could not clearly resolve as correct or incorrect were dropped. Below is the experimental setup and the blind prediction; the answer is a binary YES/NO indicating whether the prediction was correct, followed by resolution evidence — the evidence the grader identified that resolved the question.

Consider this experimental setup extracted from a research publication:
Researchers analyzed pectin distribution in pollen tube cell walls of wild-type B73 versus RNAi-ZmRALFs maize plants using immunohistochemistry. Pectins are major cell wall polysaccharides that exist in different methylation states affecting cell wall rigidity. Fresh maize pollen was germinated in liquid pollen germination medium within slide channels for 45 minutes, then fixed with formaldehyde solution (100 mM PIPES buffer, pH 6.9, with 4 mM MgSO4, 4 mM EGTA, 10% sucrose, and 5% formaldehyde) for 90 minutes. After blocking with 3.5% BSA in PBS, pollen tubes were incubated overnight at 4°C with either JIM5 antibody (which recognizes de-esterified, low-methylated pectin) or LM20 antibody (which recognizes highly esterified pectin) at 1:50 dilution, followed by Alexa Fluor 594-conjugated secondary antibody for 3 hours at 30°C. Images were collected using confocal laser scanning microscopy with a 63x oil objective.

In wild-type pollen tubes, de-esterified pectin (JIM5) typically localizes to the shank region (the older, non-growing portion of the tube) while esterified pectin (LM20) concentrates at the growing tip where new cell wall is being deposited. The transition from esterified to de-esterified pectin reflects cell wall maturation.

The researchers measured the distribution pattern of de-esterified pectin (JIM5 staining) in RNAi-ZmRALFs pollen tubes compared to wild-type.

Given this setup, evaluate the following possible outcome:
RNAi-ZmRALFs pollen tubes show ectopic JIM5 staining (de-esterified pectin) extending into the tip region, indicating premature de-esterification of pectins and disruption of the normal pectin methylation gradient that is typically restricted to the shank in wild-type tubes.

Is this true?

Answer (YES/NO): YES